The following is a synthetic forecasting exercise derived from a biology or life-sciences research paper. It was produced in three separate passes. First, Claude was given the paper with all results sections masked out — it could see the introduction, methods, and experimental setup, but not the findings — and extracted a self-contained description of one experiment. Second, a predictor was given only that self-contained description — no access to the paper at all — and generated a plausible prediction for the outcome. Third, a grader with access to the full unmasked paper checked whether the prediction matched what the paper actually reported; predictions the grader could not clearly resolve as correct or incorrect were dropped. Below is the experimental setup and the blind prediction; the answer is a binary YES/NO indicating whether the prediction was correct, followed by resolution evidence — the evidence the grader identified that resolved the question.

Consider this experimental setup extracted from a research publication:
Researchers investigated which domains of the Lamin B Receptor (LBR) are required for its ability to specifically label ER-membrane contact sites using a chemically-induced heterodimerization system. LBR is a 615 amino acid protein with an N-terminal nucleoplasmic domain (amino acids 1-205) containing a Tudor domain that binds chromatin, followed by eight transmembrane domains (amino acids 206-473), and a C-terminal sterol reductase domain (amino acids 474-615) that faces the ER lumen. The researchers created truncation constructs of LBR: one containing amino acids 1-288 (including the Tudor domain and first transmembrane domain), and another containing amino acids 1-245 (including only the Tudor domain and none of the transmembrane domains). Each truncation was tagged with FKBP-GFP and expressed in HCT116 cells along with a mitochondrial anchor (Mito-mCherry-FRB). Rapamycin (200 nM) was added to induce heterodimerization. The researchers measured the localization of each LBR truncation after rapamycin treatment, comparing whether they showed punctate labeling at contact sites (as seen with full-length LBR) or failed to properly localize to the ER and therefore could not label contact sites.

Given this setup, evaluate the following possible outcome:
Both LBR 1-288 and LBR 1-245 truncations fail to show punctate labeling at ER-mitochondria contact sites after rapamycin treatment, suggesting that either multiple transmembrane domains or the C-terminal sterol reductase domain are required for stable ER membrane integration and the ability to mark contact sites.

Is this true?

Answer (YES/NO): NO